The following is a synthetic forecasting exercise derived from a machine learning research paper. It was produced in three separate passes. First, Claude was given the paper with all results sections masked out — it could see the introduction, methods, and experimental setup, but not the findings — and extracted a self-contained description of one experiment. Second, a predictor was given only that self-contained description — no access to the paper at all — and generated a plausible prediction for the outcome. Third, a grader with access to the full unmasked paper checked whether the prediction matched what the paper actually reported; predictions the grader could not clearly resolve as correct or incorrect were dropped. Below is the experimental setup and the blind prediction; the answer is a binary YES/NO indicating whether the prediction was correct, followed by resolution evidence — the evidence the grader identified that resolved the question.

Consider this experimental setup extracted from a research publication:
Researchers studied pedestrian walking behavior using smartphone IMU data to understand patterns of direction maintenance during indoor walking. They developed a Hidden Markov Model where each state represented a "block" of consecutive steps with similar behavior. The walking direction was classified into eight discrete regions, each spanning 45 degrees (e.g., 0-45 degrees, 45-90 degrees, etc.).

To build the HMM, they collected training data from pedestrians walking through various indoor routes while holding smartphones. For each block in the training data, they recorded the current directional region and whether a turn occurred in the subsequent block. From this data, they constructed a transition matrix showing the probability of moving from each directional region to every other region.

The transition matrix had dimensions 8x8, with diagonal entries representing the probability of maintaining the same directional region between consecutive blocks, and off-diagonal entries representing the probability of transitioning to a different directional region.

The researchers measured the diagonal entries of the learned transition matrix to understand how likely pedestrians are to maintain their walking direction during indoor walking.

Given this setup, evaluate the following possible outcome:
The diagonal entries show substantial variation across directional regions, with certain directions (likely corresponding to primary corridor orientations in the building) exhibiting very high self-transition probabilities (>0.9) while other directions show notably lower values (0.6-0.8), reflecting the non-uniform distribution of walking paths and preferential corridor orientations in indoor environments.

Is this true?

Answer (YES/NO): NO